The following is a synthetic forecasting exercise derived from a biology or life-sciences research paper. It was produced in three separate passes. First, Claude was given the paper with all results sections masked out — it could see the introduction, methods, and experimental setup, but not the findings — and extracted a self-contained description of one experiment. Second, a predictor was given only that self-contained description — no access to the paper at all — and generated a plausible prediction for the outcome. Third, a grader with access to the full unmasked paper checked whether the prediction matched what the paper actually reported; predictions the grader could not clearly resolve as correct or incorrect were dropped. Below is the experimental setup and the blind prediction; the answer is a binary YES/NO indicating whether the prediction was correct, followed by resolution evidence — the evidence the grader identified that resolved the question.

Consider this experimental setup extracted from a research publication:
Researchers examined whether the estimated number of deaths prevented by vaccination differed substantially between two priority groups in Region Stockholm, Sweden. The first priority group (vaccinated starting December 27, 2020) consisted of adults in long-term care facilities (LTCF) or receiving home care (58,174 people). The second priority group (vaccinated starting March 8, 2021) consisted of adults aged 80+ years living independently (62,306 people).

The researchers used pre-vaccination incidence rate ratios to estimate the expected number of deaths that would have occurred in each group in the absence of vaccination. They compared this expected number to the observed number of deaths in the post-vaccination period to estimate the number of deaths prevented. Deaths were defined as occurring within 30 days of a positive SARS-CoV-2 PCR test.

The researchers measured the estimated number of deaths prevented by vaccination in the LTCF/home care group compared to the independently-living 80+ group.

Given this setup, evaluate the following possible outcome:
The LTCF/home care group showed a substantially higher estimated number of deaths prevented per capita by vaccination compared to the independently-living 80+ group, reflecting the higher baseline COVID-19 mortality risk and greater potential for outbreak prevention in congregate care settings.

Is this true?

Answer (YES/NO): YES